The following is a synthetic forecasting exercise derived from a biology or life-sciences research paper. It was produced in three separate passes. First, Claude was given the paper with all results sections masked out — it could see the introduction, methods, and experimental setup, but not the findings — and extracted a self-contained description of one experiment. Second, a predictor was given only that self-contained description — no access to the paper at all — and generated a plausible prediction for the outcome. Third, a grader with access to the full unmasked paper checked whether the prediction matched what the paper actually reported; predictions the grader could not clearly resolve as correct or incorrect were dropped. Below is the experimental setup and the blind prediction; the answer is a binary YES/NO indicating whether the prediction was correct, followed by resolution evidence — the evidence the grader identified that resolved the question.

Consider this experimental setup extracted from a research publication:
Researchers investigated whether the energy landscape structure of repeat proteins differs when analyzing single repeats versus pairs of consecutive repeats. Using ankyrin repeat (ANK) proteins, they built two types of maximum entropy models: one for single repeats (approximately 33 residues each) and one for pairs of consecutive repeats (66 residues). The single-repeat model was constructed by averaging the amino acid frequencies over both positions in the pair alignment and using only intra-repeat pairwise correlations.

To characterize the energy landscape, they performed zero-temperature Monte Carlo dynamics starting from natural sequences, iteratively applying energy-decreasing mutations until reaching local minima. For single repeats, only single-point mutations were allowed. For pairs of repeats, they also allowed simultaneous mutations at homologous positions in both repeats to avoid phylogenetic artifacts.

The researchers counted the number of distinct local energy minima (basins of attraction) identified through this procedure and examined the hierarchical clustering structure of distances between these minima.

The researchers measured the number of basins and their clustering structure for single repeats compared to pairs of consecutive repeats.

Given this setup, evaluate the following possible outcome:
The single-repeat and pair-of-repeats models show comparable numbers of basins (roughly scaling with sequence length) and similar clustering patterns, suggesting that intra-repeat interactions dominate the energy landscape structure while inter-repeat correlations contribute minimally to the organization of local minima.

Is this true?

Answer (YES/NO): NO